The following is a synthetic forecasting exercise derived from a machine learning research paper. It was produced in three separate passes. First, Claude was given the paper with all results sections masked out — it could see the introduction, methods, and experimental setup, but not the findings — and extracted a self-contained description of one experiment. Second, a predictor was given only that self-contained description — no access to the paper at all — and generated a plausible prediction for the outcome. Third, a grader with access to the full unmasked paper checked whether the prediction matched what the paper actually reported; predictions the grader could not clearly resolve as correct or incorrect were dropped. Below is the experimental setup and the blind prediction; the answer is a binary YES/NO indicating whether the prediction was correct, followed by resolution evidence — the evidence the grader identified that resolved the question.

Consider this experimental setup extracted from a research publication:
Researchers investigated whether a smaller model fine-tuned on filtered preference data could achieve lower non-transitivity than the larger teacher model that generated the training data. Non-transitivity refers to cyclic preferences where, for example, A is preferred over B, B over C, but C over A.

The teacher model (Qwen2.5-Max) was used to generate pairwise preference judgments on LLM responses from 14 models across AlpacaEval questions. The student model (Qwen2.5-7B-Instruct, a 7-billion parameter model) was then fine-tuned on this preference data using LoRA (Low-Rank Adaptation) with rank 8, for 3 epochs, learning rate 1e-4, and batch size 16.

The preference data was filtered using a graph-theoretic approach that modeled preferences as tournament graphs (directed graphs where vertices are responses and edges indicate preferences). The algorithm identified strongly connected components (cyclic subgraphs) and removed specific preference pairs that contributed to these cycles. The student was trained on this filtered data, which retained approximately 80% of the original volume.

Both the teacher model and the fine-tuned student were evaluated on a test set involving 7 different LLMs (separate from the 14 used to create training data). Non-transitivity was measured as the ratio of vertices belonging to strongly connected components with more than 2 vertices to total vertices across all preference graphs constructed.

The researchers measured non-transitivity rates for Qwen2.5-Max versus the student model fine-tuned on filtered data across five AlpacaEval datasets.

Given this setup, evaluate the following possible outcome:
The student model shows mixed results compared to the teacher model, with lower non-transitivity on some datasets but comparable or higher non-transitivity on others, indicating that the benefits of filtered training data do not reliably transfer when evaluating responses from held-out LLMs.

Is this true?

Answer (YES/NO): NO